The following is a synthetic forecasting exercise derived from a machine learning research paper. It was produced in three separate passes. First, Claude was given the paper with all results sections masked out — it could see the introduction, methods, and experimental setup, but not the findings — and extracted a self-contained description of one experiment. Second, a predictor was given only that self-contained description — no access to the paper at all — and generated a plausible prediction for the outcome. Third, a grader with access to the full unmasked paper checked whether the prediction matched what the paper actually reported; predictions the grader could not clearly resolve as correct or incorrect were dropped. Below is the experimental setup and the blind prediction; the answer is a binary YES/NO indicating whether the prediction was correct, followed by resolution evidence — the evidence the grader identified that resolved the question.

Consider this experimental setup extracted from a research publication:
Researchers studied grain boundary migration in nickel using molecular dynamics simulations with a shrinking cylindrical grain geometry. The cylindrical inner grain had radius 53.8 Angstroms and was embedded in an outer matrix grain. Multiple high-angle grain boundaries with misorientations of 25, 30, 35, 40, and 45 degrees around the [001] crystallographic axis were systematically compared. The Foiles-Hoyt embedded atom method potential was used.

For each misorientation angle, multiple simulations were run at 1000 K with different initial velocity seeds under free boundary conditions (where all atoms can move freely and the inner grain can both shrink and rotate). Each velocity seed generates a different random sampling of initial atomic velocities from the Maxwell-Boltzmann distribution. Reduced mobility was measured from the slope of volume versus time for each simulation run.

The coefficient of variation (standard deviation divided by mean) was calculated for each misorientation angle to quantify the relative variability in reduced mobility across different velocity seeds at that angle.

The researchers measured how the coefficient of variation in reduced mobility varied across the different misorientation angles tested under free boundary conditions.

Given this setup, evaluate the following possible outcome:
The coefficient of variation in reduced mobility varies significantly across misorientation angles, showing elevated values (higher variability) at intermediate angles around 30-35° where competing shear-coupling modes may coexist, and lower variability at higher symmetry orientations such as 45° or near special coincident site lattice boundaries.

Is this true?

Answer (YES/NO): NO